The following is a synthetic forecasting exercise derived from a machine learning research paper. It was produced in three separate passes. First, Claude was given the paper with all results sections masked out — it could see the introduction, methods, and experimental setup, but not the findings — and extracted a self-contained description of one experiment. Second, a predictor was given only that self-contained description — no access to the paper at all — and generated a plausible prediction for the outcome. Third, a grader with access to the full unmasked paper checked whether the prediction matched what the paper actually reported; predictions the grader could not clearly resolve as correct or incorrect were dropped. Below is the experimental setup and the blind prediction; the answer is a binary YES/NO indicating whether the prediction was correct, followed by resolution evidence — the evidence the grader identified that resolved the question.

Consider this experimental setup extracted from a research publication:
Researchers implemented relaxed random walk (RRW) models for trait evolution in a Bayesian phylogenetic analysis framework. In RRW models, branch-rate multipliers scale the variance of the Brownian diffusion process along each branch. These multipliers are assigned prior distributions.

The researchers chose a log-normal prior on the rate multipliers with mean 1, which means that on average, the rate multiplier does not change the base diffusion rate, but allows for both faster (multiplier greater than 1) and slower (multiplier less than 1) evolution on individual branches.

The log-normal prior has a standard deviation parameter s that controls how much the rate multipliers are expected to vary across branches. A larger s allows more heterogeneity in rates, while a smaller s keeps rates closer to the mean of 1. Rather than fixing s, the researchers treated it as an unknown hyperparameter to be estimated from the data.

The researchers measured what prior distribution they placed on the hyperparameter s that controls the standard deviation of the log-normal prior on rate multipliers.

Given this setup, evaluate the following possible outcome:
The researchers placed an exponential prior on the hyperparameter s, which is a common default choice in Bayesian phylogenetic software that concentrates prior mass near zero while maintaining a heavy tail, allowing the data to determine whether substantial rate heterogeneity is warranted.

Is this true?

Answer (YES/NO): YES